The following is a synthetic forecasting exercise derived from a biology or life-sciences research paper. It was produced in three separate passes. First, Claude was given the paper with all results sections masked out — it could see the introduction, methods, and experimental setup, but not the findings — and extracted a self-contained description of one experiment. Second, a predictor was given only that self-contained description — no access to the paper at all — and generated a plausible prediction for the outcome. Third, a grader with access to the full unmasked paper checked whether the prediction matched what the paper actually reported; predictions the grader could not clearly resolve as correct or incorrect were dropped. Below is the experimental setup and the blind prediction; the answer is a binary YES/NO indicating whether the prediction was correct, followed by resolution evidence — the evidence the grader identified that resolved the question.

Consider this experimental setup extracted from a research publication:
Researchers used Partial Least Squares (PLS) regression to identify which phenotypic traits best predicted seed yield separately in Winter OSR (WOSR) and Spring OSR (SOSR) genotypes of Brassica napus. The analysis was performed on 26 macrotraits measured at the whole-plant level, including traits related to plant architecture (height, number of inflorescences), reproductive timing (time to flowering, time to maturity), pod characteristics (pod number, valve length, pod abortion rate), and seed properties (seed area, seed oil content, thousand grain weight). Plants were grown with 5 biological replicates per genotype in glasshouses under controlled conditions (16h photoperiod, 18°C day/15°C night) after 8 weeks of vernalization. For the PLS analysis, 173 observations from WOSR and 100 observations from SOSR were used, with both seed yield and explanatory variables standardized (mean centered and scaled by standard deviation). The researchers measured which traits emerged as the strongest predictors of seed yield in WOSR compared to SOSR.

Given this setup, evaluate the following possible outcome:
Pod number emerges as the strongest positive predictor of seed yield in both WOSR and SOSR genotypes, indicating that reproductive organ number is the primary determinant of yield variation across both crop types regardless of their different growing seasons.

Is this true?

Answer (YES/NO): NO